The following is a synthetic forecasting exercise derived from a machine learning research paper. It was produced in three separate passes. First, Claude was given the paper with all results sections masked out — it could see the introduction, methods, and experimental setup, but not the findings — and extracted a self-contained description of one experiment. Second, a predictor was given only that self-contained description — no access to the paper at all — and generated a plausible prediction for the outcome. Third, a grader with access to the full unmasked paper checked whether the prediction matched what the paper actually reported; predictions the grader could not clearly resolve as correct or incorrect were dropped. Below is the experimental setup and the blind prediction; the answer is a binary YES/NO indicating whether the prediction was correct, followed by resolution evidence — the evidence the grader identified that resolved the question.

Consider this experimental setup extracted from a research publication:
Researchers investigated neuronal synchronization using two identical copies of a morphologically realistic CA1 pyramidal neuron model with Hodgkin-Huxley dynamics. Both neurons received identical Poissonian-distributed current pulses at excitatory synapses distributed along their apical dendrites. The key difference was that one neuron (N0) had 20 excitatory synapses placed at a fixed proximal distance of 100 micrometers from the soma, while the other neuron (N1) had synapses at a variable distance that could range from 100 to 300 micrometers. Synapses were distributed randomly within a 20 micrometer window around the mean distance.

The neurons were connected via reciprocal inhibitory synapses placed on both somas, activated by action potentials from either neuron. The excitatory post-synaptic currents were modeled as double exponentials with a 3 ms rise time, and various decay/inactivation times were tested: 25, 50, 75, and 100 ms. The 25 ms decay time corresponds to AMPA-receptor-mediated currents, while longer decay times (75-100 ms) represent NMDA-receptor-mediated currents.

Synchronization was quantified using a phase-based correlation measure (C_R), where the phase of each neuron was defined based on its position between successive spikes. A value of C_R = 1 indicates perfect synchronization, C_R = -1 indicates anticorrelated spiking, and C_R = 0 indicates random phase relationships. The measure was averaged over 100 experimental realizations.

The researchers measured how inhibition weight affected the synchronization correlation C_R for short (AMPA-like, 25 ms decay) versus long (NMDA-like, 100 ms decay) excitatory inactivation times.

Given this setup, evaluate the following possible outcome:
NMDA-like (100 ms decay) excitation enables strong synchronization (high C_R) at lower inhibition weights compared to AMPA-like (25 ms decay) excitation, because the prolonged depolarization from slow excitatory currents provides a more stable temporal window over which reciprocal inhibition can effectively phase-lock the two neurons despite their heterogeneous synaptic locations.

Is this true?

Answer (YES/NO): NO